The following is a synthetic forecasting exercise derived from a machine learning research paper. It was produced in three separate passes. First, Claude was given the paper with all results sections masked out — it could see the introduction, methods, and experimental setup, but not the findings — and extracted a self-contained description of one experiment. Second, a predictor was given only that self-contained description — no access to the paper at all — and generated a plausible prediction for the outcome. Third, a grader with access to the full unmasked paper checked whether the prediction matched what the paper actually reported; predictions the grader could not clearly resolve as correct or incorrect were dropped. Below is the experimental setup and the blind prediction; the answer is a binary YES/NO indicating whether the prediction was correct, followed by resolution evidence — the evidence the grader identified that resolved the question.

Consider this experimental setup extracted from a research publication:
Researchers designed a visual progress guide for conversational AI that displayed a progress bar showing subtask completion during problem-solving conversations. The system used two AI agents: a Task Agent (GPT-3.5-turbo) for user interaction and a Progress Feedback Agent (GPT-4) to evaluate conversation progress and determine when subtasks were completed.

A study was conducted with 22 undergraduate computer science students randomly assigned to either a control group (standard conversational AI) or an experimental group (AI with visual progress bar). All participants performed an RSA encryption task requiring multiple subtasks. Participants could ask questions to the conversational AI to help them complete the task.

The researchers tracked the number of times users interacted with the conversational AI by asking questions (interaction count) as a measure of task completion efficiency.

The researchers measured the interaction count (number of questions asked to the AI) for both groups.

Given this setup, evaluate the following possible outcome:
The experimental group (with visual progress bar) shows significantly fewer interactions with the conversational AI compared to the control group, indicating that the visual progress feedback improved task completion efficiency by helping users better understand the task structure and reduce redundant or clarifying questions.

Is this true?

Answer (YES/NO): NO